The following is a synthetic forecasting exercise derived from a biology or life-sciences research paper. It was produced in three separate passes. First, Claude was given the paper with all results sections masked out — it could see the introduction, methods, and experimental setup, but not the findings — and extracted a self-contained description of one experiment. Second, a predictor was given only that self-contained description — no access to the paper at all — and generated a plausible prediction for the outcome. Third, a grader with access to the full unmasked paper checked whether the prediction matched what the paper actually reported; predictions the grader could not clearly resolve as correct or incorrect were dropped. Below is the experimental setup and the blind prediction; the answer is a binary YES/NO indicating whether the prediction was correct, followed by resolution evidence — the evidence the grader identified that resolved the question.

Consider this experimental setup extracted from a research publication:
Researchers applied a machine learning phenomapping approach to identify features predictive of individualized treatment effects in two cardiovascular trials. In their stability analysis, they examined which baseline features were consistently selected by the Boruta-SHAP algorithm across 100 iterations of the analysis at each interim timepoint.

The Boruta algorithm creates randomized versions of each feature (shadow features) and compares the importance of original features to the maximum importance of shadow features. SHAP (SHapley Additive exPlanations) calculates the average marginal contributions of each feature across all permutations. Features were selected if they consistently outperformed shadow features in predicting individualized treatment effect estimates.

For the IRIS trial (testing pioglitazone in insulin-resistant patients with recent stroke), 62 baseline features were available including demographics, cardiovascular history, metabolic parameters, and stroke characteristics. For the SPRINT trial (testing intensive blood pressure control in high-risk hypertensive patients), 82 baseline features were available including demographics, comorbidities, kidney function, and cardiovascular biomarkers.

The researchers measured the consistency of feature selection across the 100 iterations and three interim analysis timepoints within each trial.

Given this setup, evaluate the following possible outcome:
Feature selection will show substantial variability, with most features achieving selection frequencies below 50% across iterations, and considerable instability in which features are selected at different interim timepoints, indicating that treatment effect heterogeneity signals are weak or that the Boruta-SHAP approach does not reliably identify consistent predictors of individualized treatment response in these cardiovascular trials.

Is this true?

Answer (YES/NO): NO